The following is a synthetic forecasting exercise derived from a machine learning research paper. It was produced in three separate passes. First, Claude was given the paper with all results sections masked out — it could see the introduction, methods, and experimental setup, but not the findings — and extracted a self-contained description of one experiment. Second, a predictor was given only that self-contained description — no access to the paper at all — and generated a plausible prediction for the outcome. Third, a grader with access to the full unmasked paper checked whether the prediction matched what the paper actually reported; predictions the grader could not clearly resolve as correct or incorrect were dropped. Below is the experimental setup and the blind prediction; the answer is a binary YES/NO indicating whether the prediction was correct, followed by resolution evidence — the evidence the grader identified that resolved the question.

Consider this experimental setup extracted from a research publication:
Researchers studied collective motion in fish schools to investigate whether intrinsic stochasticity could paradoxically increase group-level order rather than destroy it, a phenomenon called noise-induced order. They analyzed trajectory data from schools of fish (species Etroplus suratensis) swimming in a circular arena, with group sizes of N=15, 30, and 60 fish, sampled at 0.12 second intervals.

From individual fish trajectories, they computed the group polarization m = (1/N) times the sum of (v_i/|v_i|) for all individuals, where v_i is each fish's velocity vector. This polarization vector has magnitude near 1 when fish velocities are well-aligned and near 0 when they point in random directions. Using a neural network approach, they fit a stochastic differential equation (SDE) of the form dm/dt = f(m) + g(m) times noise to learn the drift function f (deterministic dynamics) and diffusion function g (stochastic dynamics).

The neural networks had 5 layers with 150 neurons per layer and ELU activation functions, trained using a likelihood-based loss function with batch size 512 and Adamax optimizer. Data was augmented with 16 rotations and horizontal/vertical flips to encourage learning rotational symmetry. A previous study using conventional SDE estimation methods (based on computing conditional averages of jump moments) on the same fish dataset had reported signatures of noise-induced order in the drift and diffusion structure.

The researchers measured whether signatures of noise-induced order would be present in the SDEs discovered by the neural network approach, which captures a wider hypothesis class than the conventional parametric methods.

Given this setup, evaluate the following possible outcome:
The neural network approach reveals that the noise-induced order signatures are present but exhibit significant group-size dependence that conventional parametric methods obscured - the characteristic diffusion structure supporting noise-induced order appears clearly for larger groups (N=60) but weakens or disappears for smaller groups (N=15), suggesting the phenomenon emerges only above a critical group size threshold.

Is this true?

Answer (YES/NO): NO